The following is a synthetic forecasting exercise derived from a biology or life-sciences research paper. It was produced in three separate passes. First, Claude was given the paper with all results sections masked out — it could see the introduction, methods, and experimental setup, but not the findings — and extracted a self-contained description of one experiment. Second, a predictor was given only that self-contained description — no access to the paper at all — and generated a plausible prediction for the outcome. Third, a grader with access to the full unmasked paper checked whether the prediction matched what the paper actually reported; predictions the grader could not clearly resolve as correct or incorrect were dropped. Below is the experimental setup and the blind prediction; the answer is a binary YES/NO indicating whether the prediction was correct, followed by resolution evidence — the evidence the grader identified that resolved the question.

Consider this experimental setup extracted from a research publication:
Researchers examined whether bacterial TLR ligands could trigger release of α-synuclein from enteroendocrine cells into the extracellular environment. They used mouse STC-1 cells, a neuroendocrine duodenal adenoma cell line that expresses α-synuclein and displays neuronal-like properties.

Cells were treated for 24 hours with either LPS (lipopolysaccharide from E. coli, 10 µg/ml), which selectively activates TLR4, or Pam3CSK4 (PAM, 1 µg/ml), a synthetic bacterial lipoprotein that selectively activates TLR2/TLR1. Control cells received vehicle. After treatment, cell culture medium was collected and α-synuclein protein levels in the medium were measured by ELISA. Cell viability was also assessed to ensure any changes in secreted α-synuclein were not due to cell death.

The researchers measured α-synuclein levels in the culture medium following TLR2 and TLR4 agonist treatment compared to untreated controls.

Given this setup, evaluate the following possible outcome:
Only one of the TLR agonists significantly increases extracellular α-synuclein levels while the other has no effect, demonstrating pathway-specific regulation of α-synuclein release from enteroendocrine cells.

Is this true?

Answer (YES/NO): NO